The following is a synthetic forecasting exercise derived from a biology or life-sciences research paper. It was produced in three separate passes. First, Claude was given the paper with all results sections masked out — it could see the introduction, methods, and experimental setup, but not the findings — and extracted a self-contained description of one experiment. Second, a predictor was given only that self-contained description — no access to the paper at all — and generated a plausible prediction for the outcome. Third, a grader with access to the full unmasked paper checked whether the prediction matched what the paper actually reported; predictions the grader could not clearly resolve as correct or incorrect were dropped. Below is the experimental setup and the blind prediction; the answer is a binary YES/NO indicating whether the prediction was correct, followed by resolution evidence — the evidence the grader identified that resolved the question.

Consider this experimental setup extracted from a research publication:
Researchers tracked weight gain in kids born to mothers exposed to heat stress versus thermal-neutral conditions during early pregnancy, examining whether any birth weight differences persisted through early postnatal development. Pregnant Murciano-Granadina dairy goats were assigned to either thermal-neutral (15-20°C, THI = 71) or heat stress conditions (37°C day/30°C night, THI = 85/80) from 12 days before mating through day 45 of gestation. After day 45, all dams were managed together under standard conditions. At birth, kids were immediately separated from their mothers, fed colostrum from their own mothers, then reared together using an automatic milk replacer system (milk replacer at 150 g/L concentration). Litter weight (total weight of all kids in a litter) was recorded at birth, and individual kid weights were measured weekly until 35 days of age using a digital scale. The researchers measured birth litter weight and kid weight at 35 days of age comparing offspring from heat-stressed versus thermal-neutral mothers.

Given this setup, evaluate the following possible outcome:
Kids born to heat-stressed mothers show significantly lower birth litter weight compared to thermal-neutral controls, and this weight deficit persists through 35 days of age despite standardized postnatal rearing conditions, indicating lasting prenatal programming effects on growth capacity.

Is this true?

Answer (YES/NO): NO